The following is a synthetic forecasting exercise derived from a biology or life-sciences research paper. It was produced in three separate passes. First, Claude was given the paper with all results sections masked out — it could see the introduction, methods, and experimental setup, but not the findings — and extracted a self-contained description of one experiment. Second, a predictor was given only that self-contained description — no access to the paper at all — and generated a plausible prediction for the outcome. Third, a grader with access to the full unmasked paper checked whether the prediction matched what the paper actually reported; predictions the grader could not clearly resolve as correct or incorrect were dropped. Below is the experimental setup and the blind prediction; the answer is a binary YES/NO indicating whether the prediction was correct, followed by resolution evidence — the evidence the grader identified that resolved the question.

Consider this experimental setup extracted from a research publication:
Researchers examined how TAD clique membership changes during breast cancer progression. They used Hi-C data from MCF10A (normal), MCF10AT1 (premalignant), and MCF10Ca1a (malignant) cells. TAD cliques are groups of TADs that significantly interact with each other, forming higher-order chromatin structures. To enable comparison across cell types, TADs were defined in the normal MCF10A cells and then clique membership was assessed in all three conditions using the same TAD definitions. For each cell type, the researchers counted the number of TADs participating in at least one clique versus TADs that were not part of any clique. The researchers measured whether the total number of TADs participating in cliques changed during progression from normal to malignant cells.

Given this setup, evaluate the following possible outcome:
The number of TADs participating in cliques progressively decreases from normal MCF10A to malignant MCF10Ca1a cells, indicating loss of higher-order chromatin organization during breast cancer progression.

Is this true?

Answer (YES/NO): NO